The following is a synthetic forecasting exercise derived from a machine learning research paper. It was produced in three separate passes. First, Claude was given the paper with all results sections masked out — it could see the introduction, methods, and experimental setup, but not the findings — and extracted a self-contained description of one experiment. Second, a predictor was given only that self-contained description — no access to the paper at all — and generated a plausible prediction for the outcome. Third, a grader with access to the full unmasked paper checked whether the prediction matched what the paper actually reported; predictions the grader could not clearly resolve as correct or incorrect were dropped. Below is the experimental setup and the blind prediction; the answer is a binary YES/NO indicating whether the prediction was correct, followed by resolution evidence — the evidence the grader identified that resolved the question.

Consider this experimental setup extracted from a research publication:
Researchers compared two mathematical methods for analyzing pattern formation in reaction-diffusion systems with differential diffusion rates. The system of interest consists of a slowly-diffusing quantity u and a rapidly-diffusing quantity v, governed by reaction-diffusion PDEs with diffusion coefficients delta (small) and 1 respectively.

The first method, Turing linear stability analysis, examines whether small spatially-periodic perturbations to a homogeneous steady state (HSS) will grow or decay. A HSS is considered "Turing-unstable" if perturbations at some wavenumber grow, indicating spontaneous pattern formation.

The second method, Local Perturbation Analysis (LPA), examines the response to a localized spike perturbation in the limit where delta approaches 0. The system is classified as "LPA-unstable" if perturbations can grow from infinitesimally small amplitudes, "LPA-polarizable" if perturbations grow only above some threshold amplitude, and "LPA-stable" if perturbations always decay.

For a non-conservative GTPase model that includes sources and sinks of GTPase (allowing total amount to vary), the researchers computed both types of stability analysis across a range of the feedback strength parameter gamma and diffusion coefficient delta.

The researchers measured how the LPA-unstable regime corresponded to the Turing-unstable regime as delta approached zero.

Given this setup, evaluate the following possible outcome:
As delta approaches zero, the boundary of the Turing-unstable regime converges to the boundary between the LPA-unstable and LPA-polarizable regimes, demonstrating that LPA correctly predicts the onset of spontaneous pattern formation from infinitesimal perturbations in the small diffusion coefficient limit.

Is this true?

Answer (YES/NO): YES